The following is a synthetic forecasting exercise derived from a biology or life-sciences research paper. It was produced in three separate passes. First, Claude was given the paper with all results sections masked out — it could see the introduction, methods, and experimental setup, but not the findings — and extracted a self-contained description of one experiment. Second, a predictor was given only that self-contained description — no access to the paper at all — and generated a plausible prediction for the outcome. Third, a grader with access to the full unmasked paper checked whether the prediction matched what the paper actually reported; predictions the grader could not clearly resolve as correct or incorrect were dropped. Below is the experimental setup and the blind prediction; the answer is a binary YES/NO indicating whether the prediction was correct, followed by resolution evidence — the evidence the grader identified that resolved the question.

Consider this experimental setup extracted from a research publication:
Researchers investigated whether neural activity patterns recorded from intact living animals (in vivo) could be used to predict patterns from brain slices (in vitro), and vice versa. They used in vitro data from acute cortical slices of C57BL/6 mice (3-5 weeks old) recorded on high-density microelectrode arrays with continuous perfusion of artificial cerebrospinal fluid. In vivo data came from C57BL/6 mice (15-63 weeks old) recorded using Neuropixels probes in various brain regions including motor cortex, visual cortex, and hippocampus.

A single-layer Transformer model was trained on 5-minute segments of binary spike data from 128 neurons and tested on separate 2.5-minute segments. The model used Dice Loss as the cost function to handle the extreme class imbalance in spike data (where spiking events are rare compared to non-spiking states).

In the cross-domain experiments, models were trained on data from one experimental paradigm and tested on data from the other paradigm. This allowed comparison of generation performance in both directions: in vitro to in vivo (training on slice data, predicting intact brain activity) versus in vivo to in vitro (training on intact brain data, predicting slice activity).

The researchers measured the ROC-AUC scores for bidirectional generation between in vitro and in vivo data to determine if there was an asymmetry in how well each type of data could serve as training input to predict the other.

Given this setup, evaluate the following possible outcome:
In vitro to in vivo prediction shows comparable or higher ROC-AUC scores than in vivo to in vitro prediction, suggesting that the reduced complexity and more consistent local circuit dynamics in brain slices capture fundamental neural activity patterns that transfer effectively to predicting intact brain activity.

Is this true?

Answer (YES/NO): NO